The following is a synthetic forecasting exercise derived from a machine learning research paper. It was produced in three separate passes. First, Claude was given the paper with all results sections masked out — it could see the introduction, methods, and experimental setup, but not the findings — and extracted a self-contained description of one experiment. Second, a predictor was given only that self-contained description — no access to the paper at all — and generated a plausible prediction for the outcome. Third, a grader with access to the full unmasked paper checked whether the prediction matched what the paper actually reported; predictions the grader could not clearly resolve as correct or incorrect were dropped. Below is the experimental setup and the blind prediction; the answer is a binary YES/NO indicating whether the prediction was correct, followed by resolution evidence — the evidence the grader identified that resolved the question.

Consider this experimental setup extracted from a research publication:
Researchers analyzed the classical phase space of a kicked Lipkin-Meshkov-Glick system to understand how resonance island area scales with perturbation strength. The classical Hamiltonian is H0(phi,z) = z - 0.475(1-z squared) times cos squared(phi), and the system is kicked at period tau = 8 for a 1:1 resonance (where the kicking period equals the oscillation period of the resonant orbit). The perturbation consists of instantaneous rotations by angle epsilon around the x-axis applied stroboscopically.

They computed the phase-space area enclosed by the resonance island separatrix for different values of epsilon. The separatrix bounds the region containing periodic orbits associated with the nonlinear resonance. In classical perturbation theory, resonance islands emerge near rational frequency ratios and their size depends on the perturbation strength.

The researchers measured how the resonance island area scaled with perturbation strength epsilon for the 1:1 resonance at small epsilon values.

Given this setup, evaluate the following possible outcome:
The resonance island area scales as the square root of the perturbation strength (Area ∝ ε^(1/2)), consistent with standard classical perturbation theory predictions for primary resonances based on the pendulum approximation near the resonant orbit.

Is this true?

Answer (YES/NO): YES